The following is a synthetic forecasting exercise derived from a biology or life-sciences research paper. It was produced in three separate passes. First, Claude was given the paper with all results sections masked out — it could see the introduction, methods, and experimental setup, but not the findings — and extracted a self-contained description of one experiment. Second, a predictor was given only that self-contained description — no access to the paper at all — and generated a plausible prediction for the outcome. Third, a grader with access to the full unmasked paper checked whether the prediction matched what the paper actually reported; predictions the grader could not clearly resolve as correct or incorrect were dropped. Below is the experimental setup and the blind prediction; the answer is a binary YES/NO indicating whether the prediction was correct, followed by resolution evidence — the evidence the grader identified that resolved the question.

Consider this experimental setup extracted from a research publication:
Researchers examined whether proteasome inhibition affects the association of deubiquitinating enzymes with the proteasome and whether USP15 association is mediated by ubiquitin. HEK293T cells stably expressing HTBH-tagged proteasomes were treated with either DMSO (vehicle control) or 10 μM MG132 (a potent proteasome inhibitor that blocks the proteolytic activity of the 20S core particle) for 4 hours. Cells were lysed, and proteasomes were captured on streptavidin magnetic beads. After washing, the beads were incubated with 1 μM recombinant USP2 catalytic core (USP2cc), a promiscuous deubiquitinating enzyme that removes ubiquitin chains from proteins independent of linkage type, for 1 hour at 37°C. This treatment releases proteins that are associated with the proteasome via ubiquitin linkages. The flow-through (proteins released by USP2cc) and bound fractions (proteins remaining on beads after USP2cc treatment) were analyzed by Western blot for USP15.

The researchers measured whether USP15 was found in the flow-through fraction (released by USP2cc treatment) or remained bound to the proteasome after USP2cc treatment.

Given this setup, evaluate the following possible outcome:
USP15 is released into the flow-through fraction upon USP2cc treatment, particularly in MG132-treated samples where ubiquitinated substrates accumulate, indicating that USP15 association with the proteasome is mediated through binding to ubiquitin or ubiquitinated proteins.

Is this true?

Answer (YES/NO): NO